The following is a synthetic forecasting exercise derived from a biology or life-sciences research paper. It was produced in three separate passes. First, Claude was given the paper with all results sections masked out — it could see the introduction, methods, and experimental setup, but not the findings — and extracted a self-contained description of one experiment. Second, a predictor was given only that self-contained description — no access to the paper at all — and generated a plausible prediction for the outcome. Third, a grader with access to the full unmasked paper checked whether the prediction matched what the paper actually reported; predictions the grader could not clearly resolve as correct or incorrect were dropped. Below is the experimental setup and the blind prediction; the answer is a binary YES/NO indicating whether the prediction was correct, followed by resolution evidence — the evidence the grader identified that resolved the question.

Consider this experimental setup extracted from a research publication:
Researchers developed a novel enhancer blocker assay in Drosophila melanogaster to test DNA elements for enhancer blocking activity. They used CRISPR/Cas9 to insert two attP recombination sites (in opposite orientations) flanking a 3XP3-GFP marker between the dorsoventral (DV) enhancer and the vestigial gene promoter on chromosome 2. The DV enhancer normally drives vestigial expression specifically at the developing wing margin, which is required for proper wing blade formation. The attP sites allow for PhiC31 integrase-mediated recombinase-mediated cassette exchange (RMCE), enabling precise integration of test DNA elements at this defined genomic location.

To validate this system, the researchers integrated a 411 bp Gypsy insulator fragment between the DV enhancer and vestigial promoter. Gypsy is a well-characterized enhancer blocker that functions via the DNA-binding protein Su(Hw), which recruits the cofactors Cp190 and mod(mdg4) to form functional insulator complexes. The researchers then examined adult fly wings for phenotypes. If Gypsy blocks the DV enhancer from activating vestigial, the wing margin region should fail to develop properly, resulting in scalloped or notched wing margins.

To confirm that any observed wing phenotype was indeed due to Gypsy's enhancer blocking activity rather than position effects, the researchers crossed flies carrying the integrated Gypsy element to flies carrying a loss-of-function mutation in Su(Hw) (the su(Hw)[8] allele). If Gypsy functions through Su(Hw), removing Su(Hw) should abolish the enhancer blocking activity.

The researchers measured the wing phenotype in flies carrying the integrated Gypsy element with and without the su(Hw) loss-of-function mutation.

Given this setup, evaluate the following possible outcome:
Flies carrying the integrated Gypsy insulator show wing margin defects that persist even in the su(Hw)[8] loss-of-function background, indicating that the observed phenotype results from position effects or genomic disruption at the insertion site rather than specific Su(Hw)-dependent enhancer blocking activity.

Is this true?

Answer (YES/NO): NO